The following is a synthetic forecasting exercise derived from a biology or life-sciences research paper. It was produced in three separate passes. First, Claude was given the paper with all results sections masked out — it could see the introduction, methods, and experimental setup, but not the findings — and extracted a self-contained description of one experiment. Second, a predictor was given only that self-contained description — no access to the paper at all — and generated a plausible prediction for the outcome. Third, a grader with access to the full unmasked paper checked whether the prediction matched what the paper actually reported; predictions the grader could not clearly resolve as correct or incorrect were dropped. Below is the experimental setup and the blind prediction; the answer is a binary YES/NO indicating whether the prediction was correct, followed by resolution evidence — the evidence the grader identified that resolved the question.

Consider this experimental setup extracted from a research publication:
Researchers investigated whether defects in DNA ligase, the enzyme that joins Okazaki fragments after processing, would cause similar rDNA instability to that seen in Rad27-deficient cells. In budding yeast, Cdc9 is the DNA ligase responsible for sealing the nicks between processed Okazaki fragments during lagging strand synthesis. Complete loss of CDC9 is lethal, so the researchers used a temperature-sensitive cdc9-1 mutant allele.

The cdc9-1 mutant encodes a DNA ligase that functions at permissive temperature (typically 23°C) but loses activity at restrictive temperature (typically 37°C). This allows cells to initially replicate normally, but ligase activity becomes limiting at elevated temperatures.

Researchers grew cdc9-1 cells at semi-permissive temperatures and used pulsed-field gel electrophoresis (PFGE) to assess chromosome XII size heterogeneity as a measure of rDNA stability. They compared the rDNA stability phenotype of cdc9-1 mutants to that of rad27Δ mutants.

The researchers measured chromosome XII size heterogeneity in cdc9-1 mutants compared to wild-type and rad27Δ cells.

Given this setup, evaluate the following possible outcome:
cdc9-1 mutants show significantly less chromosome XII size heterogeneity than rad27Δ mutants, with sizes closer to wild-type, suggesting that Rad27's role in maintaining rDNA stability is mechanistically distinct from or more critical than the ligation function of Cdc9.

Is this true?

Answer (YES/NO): NO